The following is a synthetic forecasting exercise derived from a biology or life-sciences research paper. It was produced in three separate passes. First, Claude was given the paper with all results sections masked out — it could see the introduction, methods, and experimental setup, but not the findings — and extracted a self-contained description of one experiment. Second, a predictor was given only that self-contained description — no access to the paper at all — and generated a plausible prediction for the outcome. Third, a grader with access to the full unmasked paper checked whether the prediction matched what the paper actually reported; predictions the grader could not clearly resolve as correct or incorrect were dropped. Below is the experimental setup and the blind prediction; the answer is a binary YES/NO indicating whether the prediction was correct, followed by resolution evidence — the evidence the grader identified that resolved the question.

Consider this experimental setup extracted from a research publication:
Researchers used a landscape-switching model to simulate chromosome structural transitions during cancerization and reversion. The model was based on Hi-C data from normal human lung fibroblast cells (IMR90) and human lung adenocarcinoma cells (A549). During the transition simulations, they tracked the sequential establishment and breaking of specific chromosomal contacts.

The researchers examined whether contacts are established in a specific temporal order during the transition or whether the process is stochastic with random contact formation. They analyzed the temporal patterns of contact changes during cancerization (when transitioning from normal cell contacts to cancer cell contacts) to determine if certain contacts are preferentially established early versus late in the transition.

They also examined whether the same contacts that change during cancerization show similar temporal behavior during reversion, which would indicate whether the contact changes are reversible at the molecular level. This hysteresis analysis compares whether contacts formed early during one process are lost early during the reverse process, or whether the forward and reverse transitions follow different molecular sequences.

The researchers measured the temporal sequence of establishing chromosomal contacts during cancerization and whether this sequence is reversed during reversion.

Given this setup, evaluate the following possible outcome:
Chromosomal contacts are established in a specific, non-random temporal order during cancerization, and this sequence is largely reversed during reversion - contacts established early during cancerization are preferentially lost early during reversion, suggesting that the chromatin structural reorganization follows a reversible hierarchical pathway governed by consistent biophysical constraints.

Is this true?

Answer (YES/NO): NO